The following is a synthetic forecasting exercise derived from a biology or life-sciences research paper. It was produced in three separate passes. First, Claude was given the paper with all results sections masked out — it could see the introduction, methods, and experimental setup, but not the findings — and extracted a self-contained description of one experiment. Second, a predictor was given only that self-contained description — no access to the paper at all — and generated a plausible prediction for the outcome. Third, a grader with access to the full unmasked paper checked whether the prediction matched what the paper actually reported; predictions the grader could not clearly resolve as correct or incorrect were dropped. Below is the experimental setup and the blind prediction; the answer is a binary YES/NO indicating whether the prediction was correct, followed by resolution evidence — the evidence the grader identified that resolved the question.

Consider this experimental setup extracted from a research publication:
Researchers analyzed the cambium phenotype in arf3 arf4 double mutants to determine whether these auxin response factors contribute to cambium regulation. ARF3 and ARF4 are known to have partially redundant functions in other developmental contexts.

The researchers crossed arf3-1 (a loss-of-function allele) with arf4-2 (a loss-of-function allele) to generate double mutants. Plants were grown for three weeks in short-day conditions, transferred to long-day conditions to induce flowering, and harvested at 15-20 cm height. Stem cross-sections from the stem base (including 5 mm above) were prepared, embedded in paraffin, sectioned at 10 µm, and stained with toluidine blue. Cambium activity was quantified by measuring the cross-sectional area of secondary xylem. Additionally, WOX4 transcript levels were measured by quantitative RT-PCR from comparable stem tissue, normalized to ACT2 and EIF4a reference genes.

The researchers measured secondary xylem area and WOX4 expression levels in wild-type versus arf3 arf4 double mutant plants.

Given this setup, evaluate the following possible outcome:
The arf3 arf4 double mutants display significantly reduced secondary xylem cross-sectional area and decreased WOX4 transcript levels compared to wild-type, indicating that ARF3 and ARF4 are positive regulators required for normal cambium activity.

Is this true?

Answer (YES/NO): NO